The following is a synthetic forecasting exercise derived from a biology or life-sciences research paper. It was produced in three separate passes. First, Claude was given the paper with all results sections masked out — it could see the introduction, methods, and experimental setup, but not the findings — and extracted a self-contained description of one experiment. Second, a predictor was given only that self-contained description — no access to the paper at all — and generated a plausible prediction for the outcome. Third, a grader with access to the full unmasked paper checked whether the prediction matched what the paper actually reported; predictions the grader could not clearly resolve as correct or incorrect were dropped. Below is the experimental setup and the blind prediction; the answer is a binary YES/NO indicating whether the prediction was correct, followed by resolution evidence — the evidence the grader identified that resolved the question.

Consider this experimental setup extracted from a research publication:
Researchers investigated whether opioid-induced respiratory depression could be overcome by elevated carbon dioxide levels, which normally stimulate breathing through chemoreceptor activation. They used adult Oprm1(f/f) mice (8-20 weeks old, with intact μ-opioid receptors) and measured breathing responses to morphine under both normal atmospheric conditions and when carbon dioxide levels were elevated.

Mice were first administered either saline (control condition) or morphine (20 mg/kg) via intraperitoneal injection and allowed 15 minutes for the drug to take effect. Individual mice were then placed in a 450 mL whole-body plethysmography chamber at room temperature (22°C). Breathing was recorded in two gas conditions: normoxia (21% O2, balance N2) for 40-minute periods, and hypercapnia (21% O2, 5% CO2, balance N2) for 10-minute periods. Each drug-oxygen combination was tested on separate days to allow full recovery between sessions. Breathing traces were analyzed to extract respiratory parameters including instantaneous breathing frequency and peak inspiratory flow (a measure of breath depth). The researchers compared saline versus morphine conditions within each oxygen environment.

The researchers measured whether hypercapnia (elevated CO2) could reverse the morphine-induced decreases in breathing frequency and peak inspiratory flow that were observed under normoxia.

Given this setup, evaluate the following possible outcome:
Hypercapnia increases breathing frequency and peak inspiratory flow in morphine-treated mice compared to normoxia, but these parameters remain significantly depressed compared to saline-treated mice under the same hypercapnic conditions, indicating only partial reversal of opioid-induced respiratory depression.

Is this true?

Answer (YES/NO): NO